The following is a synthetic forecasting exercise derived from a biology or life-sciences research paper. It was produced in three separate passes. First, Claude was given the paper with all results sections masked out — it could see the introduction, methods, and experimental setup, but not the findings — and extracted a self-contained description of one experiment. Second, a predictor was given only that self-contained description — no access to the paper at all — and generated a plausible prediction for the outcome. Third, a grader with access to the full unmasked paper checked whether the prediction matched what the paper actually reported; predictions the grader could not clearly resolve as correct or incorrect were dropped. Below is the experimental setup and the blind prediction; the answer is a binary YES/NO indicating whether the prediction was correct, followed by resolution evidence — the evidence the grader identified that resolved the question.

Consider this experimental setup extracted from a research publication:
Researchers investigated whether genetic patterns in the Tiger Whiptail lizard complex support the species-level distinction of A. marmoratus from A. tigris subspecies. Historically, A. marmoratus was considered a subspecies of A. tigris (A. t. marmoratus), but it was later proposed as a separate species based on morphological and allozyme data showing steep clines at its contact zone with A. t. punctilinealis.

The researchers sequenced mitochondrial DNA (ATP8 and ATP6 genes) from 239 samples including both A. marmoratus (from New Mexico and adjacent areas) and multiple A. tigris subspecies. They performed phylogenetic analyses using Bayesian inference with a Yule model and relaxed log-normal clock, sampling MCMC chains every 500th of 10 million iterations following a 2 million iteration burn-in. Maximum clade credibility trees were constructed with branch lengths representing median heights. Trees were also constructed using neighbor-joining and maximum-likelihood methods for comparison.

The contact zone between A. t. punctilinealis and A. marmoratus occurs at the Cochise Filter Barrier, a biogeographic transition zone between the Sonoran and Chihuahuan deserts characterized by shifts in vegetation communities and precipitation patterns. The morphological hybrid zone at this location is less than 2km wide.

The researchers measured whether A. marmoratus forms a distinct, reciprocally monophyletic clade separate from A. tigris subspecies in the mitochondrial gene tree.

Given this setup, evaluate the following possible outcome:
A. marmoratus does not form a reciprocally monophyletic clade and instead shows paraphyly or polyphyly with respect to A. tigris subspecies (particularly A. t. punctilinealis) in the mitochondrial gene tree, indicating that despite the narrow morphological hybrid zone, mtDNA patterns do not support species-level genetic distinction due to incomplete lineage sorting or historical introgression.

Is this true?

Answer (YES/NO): NO